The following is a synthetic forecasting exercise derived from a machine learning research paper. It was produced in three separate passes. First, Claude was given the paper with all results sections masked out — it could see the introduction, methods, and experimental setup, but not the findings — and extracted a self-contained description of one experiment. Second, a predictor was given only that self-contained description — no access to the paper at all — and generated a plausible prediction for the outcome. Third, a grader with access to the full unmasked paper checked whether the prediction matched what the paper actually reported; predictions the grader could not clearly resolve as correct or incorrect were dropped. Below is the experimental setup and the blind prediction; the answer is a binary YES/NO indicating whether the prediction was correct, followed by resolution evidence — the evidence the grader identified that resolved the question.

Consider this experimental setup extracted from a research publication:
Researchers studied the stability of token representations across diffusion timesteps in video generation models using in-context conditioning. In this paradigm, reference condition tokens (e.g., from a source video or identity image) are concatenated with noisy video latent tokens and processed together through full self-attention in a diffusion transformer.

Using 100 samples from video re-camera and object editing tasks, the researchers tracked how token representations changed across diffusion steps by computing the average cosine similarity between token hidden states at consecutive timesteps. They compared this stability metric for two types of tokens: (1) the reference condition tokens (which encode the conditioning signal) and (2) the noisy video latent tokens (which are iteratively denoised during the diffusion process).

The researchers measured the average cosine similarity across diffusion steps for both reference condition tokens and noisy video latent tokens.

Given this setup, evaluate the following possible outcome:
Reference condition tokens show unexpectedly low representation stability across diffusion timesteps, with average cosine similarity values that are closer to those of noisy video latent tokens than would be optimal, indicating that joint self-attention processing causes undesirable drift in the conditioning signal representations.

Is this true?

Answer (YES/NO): NO